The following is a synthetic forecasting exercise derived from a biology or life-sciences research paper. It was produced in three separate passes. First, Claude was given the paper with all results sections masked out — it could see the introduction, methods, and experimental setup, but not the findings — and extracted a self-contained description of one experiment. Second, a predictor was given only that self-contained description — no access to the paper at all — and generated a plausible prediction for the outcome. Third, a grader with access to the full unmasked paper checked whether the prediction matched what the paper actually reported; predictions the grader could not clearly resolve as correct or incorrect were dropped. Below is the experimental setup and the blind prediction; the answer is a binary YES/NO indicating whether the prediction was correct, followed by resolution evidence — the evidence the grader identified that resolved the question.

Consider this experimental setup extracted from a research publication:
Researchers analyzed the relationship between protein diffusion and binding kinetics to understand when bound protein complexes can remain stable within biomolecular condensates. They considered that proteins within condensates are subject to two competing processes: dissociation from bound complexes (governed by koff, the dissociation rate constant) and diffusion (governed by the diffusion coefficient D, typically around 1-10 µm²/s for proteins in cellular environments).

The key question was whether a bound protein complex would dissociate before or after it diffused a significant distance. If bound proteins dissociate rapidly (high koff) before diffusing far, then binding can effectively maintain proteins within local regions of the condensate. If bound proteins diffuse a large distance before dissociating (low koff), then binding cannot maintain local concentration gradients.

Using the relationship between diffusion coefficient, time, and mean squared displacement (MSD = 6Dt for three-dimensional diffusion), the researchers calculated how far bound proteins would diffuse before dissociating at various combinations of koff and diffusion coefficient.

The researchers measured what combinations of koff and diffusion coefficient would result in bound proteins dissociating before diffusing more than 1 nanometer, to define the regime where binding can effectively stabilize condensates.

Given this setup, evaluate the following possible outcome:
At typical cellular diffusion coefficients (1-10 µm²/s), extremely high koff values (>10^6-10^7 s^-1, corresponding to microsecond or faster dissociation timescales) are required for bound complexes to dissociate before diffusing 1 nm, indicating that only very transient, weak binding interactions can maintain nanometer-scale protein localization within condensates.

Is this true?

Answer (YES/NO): NO